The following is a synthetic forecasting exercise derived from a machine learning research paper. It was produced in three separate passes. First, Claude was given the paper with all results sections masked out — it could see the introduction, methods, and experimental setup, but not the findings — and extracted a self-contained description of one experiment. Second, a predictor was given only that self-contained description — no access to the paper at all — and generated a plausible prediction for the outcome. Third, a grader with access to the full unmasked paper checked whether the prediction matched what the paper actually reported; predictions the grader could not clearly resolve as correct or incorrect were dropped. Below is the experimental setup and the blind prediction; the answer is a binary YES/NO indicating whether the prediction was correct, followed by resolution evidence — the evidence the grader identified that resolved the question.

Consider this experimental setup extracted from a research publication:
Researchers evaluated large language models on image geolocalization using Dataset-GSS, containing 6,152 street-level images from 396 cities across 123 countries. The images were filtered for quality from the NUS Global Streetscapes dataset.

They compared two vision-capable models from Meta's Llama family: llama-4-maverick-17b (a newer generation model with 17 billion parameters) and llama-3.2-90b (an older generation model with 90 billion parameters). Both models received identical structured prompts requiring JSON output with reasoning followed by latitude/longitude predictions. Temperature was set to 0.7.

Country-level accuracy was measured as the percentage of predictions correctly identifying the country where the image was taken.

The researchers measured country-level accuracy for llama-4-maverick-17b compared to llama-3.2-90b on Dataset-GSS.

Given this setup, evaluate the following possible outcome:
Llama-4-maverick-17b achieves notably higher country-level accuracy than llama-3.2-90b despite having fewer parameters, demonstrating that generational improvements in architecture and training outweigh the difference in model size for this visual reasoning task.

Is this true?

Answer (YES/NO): NO